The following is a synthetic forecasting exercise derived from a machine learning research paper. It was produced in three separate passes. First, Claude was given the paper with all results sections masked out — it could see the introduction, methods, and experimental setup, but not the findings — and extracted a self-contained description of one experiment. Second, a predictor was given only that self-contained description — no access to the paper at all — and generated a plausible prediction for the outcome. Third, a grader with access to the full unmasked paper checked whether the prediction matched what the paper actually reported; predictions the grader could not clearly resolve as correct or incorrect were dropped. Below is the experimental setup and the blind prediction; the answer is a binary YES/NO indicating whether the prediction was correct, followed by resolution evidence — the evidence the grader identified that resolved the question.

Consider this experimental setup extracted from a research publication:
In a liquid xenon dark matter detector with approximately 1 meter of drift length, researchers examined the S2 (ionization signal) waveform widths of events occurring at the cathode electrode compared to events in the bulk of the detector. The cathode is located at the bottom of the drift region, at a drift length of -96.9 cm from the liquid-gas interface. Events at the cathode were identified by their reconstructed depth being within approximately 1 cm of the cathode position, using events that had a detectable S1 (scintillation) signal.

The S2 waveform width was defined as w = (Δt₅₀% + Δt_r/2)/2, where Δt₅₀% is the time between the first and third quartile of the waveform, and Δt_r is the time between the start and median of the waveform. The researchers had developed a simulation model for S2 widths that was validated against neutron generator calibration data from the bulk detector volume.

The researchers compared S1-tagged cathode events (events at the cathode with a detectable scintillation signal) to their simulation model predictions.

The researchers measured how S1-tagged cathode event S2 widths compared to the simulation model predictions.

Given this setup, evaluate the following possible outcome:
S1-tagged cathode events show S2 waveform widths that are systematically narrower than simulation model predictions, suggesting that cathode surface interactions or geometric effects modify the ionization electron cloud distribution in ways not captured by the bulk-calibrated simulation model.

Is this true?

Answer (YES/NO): NO